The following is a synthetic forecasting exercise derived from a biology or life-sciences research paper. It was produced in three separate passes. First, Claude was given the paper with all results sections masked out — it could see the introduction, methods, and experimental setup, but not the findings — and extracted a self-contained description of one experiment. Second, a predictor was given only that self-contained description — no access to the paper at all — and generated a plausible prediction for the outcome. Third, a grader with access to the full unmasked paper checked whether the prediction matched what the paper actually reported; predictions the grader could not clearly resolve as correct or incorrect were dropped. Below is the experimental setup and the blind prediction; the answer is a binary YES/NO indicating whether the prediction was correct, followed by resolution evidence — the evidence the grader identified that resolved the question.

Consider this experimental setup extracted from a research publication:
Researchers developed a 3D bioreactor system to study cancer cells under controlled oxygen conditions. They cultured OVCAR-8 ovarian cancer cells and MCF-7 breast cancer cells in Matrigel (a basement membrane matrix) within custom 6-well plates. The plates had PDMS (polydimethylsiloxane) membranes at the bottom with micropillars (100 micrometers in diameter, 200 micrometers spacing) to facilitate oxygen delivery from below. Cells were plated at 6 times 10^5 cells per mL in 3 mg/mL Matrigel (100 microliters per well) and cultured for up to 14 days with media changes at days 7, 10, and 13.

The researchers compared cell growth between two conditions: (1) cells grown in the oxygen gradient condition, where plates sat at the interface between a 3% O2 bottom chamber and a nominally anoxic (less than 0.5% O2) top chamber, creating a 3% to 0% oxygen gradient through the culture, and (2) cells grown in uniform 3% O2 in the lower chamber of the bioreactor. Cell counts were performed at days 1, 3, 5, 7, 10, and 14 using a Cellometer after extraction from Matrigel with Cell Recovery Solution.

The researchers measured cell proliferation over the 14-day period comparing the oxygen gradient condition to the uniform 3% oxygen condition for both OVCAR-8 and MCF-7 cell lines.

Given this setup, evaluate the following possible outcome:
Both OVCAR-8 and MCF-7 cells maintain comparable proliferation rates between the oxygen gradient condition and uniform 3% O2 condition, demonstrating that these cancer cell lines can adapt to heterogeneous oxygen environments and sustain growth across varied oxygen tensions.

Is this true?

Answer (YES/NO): NO